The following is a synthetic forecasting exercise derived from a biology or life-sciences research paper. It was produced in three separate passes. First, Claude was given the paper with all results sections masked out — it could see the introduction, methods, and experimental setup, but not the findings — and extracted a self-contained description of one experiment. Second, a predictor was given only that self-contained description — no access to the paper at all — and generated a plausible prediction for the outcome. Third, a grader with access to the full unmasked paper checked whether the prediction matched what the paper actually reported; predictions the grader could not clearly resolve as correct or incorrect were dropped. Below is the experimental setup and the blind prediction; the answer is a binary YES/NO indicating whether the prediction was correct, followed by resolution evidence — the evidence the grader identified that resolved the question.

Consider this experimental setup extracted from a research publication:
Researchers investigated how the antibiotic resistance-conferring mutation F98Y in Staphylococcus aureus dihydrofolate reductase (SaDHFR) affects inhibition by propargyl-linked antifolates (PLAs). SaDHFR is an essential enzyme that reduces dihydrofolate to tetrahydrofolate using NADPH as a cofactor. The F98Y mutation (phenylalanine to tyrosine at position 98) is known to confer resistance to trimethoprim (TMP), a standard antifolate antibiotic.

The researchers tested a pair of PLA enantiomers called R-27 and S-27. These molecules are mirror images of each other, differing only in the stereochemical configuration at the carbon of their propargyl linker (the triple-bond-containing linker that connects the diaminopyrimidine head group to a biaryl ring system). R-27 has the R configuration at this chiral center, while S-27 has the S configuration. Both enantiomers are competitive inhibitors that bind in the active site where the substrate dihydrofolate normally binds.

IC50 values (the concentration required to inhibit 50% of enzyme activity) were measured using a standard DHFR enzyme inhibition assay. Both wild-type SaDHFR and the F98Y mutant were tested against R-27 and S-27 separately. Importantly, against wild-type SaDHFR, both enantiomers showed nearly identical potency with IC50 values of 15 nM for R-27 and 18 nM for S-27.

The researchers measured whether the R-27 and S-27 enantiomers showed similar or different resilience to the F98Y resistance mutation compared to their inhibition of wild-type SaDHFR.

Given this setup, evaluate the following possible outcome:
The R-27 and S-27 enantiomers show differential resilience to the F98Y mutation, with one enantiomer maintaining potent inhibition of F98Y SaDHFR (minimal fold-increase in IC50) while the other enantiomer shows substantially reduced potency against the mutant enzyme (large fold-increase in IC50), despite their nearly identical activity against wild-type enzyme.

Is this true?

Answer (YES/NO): YES